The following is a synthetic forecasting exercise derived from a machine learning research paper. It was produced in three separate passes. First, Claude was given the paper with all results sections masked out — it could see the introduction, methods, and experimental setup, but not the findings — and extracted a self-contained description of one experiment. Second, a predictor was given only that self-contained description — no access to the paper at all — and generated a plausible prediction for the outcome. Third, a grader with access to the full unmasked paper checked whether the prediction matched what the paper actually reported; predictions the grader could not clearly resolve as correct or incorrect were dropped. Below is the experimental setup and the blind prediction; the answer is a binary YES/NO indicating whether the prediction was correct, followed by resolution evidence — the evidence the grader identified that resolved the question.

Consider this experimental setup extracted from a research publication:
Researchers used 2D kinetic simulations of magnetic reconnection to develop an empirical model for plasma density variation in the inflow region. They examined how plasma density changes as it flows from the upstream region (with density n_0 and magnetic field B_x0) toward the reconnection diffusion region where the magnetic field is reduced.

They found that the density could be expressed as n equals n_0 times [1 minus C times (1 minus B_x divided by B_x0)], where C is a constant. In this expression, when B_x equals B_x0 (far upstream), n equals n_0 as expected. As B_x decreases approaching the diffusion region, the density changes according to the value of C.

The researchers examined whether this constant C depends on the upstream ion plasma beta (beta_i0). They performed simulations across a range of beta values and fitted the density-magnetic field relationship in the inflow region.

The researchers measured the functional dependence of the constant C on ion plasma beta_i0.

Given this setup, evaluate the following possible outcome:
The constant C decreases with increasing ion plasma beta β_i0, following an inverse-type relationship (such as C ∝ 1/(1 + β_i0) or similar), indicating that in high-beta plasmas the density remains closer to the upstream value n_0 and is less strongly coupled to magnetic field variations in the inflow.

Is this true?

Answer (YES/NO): YES